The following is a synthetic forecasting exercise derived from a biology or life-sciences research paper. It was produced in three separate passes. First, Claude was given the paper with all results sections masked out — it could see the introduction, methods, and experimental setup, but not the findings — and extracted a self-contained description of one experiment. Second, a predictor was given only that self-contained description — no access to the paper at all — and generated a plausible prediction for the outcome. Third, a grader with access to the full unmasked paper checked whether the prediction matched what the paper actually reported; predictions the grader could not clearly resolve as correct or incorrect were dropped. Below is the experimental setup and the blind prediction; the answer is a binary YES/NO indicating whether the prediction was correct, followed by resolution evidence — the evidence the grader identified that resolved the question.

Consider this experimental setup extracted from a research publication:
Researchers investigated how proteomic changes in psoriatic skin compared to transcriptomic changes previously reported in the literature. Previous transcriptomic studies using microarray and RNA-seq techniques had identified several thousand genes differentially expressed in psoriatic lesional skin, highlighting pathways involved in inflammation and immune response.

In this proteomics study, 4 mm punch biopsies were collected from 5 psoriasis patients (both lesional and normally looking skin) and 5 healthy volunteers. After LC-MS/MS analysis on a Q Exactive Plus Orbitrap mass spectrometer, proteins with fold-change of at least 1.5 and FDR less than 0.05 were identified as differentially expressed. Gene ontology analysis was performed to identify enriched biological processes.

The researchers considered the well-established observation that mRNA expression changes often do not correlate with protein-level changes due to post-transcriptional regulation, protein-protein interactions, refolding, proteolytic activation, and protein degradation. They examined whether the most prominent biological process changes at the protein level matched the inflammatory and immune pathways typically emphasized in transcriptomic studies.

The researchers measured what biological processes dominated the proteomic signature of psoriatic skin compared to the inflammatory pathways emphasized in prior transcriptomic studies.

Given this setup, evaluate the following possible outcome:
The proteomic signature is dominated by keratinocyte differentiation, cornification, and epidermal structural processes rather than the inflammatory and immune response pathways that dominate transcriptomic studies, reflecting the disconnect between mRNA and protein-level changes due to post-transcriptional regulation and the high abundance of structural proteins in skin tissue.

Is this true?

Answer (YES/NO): NO